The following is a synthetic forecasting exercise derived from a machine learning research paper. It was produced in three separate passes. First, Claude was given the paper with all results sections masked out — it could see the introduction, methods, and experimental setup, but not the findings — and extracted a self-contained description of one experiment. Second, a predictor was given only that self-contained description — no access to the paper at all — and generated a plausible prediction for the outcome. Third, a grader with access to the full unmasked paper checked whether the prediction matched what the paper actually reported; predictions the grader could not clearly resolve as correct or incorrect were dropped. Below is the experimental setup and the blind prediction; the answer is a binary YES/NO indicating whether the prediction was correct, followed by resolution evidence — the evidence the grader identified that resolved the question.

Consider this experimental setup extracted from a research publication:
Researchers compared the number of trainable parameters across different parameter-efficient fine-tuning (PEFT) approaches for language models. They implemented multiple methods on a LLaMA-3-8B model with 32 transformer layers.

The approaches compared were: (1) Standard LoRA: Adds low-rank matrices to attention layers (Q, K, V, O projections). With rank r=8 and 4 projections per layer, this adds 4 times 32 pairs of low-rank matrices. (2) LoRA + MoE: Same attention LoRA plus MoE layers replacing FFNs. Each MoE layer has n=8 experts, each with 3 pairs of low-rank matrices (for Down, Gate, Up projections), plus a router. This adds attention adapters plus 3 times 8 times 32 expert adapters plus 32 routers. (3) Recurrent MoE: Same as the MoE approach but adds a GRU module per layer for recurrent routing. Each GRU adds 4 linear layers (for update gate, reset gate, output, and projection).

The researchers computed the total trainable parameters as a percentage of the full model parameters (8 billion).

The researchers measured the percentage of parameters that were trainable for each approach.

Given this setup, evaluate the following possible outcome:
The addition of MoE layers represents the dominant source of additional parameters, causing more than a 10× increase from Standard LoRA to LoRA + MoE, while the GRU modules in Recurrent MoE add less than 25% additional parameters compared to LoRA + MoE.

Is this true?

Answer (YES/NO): NO